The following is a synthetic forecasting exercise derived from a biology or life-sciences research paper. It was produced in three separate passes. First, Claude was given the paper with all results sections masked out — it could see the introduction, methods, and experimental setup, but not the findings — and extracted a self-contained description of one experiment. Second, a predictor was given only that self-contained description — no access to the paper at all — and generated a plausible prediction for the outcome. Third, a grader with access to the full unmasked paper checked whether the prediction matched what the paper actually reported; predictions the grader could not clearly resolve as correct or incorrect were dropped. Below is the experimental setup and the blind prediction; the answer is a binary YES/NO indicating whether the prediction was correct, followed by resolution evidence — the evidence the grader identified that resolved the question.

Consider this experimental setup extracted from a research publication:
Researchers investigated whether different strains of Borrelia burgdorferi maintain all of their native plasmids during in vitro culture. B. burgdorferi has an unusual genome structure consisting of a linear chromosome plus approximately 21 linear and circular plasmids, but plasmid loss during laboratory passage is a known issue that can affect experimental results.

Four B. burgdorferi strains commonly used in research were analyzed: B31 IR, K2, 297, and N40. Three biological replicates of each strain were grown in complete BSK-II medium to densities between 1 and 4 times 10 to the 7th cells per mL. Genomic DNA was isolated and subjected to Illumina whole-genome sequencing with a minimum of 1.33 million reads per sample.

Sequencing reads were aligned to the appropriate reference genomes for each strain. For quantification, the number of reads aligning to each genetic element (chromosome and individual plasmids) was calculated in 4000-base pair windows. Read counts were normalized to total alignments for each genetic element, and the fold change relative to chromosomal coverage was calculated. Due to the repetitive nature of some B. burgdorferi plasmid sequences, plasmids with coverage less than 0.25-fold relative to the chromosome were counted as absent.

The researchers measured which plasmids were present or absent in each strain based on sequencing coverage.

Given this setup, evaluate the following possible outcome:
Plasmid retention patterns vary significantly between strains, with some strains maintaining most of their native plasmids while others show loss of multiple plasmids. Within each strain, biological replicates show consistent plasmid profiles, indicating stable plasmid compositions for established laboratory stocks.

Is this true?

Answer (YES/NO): NO